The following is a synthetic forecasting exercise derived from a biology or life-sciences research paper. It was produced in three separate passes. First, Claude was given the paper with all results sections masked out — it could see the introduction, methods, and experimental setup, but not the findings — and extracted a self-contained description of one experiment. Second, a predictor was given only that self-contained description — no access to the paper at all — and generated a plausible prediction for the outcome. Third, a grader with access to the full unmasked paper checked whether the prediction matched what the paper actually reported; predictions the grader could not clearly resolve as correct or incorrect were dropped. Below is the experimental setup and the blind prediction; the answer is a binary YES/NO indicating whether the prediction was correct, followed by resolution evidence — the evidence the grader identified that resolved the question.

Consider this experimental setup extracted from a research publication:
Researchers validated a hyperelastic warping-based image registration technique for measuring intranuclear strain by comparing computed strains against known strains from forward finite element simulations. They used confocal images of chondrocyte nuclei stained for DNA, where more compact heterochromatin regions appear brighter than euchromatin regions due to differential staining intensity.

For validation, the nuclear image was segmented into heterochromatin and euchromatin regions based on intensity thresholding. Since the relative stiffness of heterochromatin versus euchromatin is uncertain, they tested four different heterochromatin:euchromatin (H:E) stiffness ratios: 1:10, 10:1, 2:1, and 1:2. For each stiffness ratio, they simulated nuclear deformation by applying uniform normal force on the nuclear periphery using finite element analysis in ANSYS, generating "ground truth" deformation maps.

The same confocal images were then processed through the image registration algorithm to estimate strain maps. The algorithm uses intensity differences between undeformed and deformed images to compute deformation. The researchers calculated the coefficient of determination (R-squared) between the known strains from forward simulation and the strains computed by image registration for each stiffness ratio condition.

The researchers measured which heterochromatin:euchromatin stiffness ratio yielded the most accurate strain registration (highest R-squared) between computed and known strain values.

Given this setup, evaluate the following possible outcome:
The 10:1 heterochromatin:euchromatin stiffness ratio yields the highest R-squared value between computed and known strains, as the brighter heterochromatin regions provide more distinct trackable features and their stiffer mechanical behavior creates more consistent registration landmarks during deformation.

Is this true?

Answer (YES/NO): YES